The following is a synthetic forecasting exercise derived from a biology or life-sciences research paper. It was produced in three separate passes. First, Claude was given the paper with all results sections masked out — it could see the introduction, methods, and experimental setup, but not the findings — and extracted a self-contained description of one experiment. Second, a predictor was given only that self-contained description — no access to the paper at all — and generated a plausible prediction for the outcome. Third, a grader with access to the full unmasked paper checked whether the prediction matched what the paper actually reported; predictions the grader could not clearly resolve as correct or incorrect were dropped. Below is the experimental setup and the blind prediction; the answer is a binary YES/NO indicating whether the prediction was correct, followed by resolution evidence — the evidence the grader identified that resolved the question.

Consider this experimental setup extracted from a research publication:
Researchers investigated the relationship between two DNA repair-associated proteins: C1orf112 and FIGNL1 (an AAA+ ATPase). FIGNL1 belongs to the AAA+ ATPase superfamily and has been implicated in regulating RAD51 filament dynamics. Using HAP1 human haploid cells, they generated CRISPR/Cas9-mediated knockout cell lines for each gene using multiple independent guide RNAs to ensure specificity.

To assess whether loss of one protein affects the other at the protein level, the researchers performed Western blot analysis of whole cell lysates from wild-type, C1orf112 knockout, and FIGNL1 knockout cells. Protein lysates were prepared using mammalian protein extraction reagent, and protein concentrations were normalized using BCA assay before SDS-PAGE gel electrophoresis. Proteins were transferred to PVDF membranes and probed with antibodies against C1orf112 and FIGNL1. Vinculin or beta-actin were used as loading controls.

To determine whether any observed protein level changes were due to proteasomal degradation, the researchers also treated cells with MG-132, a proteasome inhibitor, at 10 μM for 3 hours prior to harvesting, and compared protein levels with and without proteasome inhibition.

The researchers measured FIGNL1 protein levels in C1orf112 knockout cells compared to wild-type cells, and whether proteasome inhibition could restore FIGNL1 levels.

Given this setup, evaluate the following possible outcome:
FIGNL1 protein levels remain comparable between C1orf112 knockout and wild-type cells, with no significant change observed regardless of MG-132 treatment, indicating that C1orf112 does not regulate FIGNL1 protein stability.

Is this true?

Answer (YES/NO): NO